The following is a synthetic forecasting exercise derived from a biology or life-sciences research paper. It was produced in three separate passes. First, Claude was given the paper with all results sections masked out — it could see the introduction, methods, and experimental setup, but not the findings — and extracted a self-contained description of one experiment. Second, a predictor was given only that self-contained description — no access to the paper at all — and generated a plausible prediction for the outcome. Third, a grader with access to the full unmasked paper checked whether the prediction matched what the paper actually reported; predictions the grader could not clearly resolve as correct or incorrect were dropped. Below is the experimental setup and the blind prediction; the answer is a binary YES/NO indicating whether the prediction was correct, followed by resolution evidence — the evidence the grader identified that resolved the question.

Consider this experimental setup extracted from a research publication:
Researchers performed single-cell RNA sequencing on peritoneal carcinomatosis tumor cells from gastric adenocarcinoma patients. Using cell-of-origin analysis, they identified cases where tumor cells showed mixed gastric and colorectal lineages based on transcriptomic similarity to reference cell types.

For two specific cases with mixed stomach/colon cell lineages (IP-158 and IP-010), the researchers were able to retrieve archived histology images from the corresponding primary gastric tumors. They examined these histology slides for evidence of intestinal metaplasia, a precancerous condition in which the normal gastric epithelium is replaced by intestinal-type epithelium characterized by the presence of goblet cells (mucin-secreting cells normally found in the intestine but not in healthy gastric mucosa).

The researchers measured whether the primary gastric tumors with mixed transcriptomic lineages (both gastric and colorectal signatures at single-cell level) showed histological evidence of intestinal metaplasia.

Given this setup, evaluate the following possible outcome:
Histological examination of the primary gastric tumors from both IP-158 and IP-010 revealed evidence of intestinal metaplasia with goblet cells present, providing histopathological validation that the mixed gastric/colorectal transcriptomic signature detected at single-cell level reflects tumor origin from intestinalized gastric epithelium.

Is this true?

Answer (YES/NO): YES